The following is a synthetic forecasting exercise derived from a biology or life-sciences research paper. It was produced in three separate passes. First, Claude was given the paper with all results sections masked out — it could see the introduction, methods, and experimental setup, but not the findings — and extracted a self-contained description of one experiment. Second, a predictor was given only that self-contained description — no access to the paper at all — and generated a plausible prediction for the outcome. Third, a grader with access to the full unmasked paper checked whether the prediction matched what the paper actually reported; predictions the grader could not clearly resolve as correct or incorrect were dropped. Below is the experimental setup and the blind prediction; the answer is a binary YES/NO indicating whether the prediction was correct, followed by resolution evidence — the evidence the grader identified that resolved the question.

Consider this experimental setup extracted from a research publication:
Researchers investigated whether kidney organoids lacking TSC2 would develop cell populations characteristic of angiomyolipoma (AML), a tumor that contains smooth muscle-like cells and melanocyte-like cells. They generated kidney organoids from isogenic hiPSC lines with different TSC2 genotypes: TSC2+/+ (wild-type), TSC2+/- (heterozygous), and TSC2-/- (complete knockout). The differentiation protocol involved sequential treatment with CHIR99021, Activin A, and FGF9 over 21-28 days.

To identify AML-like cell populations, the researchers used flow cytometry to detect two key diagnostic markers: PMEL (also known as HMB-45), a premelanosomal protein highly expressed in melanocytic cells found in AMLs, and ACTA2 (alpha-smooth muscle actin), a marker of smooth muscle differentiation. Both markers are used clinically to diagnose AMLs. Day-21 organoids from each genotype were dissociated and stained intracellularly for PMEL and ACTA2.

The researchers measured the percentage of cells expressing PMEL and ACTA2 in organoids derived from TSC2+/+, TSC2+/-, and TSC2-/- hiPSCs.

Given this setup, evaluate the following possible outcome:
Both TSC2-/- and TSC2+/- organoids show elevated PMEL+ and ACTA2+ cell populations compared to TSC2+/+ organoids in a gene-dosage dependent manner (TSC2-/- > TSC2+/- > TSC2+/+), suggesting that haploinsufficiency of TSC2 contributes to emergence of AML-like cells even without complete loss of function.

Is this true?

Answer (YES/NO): NO